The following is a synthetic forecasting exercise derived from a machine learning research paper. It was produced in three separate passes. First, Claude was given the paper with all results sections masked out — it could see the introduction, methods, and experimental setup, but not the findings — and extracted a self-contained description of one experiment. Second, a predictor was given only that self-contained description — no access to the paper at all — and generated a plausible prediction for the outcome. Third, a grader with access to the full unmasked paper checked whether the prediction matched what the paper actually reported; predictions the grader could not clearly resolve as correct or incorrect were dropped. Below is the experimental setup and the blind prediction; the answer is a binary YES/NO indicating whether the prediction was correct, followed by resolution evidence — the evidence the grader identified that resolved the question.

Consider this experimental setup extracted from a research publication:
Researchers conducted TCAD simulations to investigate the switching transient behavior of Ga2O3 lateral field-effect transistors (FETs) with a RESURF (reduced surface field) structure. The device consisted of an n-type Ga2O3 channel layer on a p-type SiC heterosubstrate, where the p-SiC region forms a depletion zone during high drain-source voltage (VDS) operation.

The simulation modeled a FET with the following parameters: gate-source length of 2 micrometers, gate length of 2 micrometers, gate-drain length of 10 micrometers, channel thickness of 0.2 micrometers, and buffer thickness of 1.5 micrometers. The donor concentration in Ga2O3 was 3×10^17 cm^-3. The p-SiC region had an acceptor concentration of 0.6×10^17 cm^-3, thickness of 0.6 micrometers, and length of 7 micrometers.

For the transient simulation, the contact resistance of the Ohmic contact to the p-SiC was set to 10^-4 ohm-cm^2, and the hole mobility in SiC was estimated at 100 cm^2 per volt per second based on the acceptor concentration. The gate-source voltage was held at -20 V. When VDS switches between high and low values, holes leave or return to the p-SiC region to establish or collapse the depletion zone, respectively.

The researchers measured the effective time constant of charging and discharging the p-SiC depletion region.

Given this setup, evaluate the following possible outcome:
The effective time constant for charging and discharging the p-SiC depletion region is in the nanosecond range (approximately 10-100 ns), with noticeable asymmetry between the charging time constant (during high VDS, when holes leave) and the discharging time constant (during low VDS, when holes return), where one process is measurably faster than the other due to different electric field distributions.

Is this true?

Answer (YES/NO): NO